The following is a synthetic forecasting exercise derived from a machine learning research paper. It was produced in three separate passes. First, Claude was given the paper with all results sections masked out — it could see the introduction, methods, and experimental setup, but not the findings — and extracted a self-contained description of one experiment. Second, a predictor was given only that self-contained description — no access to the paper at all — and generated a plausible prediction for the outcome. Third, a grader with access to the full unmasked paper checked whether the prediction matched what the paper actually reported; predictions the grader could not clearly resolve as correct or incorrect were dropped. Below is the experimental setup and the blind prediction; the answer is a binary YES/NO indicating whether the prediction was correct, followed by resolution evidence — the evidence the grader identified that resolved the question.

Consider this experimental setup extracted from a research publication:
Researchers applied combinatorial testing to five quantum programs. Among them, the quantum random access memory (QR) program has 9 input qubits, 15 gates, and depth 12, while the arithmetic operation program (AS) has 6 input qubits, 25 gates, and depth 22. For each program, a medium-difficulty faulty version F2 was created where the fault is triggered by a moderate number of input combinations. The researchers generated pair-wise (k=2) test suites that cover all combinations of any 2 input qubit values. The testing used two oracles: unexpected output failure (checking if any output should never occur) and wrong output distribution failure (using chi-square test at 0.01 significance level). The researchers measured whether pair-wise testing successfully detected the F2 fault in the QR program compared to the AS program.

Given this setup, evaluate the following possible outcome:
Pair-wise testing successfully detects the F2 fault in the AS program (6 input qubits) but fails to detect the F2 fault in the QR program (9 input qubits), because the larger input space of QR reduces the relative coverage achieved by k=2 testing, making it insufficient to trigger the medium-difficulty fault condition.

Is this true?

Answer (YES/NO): NO